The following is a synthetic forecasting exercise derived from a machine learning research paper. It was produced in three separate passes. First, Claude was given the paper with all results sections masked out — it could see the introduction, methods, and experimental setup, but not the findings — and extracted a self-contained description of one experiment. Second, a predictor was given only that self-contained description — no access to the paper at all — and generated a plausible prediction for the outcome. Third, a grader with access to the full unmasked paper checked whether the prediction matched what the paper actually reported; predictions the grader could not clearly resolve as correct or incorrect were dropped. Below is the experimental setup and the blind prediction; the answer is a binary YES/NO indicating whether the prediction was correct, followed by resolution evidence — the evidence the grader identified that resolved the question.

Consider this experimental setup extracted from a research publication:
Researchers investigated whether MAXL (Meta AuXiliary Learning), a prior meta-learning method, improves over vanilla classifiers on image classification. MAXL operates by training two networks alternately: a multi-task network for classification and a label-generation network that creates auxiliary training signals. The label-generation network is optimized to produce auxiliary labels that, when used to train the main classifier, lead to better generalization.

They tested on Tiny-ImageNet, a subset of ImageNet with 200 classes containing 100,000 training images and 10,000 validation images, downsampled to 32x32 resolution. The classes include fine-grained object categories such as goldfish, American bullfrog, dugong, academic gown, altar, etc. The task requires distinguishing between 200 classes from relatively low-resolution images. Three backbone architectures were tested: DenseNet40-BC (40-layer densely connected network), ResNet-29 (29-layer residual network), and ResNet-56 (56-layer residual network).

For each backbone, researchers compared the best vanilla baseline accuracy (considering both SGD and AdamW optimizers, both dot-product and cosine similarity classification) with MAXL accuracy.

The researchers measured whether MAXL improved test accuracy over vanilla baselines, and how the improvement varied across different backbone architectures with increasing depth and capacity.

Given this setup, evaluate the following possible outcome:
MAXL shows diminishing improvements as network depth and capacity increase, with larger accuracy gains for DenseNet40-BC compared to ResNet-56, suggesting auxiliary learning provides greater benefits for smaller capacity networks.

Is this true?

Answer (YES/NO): YES